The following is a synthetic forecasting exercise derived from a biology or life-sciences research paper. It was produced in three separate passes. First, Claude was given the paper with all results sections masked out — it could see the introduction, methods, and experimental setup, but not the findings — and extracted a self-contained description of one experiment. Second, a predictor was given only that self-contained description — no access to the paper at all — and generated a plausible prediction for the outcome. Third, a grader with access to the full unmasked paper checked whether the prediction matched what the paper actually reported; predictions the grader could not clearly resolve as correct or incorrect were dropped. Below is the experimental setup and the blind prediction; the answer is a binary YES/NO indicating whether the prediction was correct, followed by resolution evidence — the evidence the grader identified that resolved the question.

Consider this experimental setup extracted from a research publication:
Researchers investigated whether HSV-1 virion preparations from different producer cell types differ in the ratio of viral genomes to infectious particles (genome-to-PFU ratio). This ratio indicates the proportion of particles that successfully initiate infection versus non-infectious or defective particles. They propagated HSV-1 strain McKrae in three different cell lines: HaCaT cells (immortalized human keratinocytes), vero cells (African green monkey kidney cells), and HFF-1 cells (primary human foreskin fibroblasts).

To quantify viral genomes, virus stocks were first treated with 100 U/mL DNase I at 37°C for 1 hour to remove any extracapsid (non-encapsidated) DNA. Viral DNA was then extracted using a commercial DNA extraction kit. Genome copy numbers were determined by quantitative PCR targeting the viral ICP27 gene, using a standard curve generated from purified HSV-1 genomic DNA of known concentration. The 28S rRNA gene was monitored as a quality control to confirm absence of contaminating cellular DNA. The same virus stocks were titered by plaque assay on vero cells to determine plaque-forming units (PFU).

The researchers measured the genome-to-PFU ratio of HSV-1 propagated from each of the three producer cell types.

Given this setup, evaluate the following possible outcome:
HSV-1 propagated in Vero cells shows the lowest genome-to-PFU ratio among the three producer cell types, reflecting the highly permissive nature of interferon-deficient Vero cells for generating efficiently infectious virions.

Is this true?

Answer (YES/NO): NO